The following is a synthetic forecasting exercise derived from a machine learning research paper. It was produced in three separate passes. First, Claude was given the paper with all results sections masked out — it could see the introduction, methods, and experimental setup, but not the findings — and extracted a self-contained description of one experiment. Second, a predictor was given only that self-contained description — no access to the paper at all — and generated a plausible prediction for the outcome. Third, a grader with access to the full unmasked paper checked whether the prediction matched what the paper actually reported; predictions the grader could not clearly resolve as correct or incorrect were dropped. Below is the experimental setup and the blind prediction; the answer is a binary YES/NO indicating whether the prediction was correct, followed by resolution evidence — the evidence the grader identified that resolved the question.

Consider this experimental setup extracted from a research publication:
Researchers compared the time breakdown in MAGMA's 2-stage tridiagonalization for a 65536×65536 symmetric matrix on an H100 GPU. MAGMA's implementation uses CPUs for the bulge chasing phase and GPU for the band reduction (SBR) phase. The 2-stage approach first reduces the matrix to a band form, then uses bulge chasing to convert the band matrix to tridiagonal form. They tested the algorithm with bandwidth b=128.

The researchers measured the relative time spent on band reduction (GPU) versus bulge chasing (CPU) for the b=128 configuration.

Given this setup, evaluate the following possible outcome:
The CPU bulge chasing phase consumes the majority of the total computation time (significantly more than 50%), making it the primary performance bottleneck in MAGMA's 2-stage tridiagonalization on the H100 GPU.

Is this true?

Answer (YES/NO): NO